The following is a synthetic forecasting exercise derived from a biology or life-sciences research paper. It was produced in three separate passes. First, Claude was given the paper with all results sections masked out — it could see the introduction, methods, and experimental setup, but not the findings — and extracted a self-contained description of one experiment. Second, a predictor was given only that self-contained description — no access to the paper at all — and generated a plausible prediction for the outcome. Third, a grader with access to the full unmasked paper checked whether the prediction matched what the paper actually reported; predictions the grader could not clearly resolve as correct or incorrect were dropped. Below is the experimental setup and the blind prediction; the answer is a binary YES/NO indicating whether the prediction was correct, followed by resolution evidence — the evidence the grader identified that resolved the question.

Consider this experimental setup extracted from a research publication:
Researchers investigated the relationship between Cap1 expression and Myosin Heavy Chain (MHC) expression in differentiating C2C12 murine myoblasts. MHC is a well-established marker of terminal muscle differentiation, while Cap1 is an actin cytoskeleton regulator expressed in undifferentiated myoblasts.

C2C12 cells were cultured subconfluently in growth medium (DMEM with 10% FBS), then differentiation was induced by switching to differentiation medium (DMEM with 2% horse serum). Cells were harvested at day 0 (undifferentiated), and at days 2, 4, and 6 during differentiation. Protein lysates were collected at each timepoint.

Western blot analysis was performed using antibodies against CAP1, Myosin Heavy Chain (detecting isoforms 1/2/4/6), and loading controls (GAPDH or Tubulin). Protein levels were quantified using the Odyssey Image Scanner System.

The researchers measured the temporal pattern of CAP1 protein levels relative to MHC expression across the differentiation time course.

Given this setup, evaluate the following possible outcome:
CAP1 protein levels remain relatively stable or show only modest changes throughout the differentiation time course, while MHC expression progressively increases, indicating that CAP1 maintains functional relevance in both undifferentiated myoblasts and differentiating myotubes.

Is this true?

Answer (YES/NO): NO